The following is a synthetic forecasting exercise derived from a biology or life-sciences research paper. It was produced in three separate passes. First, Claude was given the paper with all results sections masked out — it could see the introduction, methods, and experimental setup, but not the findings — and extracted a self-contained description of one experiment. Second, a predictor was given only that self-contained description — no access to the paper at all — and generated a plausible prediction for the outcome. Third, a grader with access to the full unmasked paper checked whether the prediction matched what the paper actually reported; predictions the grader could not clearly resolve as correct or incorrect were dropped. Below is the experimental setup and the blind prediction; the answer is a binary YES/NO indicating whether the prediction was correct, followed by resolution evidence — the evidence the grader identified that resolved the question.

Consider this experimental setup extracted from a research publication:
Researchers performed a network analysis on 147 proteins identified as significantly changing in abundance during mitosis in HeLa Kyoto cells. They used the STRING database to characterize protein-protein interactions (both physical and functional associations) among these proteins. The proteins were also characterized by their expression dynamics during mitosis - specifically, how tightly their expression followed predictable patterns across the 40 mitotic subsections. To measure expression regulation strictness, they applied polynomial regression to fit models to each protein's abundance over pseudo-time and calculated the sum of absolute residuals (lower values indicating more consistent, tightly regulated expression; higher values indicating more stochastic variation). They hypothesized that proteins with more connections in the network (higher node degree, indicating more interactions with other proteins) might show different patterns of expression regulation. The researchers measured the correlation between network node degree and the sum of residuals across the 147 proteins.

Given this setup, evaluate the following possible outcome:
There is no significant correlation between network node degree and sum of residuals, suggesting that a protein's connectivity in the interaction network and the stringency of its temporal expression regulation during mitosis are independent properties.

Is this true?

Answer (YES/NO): NO